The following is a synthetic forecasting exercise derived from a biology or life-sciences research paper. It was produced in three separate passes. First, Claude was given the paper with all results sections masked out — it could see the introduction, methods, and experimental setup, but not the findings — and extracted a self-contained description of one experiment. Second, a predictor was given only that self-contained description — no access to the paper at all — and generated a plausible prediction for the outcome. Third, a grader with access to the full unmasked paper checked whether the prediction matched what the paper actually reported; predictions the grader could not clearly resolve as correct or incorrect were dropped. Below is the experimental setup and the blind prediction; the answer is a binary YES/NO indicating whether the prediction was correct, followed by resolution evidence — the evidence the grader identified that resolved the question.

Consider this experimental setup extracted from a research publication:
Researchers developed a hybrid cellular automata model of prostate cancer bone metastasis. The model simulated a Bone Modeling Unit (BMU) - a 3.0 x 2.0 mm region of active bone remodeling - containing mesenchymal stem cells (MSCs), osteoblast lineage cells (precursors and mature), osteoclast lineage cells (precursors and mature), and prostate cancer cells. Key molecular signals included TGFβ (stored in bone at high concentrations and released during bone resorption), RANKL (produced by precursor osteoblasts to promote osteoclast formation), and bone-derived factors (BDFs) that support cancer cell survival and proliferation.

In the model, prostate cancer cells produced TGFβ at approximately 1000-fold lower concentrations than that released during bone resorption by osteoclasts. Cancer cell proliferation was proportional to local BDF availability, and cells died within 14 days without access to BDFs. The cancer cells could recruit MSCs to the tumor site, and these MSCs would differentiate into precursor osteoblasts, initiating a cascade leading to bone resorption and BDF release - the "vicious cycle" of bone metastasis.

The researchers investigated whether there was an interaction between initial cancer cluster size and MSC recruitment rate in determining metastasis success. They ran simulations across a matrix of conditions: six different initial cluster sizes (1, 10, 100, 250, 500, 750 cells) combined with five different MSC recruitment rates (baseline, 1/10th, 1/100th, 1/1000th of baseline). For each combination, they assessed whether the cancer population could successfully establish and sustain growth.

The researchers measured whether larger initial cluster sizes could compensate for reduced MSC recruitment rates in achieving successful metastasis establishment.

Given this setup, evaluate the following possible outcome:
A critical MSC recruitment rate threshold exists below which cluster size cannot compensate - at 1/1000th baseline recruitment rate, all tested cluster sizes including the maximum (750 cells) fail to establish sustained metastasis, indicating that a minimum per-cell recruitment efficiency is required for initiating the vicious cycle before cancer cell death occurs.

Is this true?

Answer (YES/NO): NO